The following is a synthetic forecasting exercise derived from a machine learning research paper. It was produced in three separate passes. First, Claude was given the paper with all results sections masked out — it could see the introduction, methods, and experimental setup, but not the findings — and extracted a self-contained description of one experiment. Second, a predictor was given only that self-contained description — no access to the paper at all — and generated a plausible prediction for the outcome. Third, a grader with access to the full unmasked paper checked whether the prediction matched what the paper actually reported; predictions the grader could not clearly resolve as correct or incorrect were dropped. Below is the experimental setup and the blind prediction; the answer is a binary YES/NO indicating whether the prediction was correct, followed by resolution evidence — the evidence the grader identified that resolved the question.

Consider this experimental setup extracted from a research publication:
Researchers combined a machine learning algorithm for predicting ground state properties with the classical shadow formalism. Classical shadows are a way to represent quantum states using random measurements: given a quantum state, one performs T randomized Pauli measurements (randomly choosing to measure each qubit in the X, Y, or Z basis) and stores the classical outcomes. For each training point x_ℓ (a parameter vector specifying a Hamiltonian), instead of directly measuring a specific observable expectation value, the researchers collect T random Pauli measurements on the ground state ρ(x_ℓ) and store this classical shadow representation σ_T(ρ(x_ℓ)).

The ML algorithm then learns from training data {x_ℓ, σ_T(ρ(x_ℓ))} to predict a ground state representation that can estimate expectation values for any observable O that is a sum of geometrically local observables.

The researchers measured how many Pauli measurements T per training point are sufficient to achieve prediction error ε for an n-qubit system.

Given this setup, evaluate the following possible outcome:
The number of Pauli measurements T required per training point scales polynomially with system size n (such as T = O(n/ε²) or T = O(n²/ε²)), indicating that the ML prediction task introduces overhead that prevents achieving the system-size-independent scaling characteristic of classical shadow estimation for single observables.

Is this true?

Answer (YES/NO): NO